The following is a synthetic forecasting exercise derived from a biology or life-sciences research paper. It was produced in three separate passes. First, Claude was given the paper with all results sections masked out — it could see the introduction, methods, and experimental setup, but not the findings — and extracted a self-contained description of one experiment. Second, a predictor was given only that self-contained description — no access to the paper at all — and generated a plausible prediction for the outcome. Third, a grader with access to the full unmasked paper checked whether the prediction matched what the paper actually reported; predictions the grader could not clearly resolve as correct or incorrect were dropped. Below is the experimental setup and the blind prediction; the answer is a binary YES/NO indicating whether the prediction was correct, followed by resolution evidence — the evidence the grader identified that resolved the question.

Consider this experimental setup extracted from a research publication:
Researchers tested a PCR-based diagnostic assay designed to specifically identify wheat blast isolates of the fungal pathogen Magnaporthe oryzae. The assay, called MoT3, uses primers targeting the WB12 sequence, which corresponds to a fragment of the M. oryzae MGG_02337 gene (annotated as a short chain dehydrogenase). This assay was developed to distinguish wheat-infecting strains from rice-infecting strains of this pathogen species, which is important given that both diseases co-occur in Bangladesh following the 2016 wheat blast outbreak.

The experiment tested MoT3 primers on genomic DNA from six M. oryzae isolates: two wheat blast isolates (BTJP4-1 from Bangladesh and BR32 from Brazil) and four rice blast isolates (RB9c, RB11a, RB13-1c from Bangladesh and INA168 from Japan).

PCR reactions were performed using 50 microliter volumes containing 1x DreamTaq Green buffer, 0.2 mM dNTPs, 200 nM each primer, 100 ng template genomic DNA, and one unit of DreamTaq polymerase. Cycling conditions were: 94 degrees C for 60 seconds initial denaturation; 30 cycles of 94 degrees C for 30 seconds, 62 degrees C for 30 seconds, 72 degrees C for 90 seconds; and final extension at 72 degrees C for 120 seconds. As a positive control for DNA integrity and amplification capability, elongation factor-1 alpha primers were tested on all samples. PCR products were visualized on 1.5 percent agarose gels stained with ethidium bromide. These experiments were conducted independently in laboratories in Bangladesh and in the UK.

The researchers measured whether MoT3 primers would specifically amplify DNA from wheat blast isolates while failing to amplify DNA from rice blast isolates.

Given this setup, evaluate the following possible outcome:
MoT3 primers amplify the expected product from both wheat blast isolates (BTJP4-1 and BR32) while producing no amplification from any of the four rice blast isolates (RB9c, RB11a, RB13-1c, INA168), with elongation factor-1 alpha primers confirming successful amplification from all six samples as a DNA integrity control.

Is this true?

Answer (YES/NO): NO